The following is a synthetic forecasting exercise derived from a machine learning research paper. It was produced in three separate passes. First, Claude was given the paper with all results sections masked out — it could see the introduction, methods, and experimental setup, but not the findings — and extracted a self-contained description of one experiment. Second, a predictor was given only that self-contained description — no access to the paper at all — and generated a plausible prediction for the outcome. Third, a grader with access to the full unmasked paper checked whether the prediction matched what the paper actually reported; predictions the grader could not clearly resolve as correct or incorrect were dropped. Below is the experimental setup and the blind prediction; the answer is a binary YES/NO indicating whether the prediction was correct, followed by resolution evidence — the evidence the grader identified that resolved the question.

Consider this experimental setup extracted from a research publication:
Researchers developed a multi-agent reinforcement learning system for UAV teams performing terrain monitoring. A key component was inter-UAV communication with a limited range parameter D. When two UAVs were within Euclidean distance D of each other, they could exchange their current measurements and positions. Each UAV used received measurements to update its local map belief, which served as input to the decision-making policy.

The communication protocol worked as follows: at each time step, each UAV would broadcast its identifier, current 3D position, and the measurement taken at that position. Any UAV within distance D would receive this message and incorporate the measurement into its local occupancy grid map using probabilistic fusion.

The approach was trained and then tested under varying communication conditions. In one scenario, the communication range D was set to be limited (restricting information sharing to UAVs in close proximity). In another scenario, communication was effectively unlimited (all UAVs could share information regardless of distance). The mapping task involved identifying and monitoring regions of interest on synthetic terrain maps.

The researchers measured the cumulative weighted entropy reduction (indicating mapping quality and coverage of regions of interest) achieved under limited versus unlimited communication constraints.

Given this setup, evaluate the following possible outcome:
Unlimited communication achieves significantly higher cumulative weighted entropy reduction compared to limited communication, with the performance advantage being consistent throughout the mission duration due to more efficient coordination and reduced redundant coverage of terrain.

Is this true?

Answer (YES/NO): NO